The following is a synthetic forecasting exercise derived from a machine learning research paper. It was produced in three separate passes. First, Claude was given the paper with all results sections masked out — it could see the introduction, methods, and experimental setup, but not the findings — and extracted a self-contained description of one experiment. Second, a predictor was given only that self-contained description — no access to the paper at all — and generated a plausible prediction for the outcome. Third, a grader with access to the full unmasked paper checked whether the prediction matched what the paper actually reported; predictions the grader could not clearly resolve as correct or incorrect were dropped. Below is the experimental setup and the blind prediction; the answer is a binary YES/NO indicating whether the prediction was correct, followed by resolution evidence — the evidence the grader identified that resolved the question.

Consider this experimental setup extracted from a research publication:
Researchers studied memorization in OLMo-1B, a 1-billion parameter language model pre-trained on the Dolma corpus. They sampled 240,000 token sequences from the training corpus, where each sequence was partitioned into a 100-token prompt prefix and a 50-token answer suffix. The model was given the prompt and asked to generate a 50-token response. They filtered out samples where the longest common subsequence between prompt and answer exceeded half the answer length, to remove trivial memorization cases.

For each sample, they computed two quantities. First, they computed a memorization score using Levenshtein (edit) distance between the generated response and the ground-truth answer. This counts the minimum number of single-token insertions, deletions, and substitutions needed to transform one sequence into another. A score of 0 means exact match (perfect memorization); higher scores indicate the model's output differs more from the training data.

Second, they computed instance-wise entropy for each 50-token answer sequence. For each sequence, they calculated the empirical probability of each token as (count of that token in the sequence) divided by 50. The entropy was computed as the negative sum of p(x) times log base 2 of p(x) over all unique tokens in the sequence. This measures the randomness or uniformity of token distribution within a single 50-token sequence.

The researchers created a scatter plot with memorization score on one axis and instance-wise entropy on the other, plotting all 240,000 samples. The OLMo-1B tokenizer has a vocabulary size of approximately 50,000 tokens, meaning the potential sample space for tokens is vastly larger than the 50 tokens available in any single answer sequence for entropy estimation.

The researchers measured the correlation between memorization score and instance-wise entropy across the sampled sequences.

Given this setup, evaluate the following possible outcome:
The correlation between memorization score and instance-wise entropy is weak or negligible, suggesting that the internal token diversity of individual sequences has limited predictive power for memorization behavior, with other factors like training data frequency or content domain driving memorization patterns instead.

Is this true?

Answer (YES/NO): NO